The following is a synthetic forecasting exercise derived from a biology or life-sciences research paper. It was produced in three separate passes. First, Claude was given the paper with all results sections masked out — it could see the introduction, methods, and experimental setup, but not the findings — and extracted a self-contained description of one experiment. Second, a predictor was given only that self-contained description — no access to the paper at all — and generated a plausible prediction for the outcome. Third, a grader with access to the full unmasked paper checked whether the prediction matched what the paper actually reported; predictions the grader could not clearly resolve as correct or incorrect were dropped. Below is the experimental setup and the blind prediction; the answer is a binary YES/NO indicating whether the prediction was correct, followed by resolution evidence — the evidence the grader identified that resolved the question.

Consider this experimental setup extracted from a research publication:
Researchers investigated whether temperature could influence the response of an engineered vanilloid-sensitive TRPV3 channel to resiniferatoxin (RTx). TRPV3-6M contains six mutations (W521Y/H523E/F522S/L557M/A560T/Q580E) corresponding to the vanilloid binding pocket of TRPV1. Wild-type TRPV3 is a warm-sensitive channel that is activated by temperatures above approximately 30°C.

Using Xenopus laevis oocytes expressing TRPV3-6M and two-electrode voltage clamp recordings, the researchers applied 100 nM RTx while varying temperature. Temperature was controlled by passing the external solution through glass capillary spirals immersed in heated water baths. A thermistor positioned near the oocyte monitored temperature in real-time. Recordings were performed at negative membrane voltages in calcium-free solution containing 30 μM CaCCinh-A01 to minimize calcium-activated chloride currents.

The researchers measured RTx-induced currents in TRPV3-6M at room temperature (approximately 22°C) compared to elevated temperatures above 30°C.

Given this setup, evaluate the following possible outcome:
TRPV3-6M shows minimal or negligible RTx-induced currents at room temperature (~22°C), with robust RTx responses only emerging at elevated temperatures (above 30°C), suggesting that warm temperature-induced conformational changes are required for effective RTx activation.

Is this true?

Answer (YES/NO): NO